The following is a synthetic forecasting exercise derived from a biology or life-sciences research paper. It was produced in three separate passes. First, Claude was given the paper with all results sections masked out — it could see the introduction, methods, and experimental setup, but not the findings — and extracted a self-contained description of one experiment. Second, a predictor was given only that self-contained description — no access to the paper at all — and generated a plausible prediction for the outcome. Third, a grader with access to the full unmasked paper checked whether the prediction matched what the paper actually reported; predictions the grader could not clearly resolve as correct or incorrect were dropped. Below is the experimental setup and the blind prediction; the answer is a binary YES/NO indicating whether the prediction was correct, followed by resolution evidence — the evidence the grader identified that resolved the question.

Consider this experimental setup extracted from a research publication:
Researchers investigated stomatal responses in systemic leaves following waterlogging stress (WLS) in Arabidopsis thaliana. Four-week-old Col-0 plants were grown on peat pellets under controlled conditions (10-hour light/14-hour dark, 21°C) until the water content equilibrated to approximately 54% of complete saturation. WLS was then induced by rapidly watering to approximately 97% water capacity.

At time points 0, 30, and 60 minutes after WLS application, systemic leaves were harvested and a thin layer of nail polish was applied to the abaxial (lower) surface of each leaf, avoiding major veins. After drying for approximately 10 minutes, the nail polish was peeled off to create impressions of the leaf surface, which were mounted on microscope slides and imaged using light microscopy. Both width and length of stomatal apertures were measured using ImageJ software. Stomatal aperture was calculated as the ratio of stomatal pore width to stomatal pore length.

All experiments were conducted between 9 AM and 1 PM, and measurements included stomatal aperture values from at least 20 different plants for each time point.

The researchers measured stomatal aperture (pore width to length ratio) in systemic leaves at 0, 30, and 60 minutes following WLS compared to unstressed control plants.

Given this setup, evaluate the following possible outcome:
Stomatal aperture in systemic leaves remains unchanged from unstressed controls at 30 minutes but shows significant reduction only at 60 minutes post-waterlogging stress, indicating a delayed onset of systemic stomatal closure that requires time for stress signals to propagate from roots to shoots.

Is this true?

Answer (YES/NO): NO